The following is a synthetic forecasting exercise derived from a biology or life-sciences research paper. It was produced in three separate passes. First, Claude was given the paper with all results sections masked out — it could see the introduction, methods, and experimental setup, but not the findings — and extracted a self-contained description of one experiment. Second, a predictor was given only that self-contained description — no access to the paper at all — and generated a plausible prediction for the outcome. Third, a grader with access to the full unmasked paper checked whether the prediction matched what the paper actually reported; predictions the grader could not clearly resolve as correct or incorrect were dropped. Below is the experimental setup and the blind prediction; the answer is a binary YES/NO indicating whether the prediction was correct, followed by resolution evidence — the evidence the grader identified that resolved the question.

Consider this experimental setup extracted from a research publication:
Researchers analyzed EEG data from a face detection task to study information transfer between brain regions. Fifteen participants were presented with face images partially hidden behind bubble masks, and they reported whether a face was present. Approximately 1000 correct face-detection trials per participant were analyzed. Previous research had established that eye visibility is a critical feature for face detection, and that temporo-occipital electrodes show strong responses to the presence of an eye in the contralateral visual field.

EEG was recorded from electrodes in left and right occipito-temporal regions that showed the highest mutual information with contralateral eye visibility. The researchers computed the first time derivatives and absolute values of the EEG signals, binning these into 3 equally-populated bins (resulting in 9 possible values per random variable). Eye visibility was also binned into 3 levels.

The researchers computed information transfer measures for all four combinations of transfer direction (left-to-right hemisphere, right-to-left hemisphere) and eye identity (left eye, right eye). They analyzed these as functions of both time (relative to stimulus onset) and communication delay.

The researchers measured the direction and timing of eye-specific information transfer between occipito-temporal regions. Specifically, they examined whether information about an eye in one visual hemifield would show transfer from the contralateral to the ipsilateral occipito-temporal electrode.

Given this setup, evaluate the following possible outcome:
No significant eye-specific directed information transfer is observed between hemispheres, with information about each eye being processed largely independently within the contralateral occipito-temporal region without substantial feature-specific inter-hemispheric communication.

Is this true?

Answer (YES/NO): NO